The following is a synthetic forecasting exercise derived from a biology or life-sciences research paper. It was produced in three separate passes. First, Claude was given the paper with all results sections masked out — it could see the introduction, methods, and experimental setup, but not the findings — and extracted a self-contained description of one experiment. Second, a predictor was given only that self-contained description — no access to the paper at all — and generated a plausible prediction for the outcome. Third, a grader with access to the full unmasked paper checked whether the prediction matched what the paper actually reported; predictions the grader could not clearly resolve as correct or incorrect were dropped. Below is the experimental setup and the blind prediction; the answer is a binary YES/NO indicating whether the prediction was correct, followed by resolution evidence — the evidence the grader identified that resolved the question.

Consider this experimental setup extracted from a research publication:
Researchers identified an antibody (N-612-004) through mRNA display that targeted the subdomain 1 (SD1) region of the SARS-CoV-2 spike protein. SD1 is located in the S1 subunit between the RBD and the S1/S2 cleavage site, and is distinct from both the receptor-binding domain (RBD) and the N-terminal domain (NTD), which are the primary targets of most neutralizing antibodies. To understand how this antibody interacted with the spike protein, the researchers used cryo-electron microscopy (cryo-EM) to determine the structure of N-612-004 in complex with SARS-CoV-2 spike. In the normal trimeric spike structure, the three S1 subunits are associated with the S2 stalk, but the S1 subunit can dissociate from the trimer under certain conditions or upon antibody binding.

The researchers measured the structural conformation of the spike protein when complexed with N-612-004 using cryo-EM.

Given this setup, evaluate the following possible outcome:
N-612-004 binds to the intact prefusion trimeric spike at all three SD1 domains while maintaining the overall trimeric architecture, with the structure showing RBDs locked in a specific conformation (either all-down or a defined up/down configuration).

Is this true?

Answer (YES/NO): NO